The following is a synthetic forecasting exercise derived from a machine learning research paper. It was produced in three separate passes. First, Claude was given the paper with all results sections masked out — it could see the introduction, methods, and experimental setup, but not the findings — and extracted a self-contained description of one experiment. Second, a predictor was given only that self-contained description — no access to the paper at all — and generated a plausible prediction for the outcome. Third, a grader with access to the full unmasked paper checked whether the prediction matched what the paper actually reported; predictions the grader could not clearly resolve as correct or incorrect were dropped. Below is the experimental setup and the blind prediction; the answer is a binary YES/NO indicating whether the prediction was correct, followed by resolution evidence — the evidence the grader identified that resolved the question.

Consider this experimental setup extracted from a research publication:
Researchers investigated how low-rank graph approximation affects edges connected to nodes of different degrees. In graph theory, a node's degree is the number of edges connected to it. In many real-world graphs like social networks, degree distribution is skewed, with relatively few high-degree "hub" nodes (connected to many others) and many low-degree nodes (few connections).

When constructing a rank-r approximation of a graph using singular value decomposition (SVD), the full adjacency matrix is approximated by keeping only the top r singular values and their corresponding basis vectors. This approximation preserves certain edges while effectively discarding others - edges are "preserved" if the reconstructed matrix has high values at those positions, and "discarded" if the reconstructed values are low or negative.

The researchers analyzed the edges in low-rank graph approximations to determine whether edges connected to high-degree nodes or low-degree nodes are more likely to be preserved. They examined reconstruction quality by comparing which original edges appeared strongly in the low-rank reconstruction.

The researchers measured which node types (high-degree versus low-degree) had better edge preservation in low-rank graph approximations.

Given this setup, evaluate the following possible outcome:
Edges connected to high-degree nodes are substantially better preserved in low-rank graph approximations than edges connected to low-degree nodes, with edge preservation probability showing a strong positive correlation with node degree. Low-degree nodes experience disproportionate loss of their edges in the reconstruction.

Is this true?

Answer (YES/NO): YES